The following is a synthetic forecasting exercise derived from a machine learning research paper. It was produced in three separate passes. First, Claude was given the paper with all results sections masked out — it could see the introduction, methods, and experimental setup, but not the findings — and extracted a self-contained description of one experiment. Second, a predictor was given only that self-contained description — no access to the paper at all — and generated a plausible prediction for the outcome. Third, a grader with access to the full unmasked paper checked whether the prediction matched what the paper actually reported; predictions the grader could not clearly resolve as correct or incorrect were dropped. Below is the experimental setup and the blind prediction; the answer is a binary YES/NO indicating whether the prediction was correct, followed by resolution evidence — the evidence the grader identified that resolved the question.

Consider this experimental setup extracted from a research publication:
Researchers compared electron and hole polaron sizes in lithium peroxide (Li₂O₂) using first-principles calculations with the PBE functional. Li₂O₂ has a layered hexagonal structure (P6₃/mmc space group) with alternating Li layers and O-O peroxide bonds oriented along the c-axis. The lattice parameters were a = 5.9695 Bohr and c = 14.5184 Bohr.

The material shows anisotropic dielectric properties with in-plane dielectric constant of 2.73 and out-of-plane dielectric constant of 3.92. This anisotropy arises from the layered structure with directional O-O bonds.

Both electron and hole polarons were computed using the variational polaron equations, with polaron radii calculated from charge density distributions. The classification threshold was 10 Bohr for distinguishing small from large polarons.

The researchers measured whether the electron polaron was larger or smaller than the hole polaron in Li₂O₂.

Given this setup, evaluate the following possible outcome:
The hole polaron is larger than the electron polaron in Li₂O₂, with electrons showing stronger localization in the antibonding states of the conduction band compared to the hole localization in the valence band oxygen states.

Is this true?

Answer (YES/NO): YES